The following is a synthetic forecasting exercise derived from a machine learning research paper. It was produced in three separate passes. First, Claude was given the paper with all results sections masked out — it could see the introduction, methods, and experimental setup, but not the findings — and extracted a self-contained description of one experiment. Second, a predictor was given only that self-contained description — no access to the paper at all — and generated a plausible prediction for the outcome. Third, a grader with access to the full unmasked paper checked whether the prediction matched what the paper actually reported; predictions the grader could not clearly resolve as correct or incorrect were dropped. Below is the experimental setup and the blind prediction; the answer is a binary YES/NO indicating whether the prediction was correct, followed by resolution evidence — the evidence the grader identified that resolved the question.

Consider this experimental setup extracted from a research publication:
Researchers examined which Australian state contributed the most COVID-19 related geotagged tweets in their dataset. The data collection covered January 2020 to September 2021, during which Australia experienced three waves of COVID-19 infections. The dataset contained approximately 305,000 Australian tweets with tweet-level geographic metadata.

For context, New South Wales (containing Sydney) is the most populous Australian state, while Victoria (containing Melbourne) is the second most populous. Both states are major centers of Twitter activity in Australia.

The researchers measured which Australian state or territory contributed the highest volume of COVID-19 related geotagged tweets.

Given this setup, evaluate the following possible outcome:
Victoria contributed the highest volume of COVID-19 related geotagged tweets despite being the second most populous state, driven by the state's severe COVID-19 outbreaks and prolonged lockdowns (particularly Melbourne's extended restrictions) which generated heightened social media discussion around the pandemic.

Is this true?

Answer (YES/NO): YES